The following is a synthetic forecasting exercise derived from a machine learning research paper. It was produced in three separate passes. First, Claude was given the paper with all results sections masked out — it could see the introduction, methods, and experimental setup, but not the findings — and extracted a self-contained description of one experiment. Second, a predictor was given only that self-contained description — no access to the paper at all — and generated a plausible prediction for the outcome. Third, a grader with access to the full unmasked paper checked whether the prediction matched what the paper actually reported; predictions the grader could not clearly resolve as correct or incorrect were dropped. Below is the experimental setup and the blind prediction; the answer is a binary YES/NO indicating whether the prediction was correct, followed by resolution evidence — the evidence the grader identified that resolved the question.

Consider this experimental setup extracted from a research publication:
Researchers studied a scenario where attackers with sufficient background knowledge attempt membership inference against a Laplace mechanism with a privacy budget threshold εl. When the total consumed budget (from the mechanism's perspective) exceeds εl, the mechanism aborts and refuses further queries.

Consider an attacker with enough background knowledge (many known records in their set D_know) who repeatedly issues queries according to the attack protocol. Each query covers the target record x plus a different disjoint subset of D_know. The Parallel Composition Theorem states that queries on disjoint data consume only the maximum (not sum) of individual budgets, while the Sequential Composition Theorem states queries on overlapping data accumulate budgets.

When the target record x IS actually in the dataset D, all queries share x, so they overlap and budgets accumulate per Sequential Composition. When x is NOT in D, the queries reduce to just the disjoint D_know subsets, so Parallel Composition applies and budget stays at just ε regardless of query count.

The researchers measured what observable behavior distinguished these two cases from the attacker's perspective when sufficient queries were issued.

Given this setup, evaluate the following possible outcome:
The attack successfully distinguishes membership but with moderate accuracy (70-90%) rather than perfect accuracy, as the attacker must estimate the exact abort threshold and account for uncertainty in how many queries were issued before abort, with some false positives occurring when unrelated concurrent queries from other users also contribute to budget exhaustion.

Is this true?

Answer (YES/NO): NO